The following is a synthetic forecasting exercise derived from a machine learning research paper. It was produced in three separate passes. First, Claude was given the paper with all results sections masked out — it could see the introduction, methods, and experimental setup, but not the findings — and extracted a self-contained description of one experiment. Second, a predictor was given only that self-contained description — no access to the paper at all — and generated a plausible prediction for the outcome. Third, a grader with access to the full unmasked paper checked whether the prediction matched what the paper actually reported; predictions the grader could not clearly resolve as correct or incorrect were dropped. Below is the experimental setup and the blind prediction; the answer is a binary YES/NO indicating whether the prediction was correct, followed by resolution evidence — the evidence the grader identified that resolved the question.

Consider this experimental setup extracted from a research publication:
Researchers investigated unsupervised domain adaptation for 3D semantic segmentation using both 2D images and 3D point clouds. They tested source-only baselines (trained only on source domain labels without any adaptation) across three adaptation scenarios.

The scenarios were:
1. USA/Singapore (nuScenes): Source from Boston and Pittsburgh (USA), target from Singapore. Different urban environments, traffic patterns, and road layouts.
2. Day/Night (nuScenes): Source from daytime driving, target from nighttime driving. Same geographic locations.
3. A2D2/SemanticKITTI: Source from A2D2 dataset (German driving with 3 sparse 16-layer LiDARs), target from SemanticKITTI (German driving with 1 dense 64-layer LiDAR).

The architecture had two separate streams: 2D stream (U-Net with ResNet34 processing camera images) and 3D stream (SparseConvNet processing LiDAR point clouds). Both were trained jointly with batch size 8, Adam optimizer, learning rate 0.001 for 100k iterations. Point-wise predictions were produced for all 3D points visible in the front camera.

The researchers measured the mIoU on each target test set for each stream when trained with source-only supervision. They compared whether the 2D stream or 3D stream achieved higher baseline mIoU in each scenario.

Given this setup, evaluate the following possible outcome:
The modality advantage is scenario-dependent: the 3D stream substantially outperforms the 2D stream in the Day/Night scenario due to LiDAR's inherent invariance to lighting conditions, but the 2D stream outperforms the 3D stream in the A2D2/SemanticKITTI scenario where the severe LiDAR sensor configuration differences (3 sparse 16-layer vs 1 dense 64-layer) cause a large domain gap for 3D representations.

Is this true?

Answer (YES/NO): NO